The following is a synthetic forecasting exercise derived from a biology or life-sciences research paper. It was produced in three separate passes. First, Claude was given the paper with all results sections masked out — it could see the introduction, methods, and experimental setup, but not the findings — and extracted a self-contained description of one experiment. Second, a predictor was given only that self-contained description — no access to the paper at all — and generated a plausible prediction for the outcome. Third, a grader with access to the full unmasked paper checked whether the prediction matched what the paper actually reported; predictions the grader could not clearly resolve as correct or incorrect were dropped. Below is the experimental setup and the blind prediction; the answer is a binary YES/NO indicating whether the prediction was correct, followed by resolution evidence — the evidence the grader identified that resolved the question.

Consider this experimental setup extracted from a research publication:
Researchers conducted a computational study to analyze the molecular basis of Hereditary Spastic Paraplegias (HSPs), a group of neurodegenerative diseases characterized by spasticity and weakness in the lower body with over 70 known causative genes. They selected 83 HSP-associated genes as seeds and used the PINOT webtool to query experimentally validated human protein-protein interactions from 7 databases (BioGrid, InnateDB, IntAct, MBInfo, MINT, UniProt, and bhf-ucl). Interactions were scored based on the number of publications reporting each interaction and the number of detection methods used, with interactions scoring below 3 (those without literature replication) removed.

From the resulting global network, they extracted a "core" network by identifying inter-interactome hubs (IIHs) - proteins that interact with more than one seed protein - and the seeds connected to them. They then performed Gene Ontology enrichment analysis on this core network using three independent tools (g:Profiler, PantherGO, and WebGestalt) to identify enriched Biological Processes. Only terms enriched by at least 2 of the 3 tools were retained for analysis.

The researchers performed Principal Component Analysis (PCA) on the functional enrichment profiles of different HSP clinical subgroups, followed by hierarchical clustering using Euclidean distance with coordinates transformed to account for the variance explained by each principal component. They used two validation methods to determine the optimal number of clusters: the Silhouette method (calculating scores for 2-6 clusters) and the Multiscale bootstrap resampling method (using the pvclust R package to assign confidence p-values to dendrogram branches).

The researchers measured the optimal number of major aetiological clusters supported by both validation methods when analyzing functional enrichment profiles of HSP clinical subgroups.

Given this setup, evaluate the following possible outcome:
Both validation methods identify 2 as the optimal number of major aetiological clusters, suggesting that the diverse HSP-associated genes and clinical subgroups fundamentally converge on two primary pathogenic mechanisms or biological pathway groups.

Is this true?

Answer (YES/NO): YES